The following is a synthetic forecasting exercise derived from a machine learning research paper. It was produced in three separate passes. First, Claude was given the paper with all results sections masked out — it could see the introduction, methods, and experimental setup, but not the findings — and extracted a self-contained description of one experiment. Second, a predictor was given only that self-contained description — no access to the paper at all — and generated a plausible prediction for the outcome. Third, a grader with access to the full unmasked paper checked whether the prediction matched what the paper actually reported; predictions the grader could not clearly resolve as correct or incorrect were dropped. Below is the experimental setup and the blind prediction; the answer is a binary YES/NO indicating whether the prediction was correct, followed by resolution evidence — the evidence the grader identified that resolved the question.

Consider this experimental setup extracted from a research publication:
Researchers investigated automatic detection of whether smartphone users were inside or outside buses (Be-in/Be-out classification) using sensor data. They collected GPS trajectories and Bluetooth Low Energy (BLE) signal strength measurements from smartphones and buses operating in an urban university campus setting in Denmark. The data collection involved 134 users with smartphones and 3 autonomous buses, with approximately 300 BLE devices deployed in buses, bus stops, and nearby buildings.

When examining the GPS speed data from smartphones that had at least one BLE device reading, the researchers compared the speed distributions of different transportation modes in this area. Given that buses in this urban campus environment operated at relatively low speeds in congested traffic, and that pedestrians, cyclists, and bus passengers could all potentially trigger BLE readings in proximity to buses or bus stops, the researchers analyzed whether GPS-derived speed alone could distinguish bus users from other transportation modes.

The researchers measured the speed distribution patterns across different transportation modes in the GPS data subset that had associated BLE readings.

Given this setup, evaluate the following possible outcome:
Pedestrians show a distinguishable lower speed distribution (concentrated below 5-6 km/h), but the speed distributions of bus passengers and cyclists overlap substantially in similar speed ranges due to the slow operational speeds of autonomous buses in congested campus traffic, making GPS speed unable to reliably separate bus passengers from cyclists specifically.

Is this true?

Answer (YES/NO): NO